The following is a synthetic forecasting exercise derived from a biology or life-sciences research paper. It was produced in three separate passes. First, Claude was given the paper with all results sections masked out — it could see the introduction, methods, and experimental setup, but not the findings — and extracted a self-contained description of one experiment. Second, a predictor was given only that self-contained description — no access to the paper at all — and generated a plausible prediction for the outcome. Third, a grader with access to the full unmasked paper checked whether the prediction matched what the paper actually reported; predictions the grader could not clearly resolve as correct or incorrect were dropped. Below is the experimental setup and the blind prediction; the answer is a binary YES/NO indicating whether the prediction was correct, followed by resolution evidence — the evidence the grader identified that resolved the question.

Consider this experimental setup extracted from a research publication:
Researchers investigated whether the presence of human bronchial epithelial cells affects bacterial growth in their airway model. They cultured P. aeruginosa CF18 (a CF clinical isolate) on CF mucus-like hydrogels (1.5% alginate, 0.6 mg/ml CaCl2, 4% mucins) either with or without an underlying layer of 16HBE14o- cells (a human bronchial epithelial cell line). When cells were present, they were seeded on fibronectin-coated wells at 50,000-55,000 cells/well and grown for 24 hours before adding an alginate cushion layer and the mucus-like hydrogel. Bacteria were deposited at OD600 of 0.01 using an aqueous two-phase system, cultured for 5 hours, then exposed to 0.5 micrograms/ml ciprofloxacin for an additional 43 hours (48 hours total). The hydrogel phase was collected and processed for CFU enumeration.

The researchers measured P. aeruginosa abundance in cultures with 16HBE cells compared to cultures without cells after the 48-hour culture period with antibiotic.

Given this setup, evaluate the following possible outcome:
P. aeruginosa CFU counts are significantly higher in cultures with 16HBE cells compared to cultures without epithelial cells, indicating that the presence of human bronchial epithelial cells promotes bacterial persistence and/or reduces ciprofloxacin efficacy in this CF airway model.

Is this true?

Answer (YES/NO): NO